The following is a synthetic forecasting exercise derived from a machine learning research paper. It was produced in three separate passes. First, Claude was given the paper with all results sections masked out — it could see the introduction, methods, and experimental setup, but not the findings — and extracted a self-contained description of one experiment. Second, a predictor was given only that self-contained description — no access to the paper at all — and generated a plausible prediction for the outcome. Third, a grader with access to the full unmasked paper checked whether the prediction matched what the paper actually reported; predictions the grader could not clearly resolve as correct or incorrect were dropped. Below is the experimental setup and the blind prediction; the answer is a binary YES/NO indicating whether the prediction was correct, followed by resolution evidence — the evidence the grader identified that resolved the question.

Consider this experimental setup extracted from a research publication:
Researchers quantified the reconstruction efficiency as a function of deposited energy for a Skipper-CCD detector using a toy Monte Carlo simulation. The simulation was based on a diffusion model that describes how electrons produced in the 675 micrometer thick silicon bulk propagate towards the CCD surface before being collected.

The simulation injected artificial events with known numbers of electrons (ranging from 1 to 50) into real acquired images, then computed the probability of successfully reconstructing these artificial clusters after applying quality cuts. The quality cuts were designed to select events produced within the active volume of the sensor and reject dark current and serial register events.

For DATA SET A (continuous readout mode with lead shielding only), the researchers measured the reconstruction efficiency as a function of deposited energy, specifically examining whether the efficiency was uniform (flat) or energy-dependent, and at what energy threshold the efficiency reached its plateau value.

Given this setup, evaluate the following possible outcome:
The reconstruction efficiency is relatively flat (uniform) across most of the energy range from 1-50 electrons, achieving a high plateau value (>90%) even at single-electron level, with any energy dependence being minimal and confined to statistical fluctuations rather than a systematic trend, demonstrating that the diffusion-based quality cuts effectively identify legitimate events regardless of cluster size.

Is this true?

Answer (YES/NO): NO